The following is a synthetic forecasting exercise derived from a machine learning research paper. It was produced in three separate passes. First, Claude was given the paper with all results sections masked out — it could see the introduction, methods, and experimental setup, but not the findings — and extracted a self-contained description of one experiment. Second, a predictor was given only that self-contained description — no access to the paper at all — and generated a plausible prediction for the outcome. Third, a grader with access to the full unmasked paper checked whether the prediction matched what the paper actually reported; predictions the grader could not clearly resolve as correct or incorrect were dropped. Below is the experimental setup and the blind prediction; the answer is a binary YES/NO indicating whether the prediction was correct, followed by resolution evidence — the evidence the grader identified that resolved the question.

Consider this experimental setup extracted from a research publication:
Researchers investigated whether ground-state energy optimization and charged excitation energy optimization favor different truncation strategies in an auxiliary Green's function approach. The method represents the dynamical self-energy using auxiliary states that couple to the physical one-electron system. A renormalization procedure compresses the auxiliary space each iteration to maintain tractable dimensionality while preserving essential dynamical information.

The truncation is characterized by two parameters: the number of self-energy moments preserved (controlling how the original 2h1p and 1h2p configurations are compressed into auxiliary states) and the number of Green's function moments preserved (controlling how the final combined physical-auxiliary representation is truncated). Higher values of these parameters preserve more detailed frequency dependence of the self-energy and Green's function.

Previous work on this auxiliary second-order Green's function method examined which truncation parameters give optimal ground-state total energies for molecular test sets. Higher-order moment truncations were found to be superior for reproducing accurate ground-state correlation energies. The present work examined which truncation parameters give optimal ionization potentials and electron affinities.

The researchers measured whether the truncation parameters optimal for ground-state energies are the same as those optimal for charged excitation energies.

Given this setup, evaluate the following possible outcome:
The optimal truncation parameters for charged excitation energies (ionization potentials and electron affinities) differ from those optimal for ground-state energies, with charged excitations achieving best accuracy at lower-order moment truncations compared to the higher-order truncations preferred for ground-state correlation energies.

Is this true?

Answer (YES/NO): YES